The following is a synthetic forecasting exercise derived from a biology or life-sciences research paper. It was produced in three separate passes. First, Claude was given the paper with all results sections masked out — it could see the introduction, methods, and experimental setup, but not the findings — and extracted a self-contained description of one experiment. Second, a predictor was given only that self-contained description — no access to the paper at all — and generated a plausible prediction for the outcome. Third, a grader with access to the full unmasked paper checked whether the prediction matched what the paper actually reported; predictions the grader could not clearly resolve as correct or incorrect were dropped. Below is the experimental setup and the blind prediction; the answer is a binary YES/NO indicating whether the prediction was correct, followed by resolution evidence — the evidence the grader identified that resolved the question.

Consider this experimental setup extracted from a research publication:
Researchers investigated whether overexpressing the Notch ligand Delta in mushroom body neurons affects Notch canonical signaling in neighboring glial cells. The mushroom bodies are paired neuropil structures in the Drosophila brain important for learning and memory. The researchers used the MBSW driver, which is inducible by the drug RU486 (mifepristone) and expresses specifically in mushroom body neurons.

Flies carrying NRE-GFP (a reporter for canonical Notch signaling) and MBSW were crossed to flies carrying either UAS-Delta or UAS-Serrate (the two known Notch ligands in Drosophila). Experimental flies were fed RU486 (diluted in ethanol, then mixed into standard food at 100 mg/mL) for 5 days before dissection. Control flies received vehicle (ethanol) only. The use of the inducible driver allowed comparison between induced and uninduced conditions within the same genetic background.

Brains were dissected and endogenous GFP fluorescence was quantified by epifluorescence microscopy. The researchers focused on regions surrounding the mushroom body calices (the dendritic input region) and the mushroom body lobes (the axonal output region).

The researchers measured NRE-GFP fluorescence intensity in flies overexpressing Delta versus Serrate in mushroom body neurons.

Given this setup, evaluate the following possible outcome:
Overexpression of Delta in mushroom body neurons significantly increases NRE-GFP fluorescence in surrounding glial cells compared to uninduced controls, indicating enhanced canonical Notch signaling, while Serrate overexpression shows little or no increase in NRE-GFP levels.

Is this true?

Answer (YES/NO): YES